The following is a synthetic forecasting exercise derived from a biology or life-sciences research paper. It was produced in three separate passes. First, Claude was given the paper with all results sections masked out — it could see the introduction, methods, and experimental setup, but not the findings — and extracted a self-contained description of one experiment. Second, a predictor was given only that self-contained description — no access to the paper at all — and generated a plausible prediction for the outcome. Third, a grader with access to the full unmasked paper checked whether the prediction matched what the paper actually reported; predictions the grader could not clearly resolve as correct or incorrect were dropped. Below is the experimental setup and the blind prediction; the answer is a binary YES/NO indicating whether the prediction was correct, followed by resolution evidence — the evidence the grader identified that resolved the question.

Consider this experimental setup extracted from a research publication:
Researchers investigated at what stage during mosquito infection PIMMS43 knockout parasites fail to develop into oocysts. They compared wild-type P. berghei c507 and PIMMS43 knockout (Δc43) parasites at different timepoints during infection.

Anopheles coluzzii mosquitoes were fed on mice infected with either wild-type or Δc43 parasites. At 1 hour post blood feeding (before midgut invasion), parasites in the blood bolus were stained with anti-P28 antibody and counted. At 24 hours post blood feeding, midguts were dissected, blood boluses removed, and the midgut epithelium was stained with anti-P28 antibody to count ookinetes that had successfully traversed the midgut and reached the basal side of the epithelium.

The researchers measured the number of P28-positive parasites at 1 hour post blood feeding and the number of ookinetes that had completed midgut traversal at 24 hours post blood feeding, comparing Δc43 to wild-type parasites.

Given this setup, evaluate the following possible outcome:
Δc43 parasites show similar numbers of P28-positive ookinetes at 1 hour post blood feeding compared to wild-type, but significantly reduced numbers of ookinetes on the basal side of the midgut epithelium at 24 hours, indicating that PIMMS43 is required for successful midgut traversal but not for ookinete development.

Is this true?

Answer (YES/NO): NO